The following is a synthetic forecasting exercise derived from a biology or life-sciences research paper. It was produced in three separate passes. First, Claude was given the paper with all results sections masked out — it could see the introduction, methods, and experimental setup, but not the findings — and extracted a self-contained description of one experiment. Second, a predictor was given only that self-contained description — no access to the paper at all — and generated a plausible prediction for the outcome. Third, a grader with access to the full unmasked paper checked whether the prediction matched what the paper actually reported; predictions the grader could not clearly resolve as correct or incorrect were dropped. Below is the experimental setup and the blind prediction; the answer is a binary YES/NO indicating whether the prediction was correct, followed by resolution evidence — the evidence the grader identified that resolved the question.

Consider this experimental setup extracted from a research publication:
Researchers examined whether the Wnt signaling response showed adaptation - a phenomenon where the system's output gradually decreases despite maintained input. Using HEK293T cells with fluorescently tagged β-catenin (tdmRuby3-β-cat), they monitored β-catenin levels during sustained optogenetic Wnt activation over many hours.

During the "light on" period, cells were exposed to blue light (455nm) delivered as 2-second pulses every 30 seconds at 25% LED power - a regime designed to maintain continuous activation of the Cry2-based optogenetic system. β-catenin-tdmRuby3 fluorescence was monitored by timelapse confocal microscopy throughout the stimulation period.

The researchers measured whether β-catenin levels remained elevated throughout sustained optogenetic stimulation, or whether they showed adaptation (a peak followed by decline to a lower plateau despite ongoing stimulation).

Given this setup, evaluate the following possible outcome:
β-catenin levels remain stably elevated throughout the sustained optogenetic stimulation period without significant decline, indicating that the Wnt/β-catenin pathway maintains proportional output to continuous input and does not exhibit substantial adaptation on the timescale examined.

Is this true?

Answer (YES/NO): YES